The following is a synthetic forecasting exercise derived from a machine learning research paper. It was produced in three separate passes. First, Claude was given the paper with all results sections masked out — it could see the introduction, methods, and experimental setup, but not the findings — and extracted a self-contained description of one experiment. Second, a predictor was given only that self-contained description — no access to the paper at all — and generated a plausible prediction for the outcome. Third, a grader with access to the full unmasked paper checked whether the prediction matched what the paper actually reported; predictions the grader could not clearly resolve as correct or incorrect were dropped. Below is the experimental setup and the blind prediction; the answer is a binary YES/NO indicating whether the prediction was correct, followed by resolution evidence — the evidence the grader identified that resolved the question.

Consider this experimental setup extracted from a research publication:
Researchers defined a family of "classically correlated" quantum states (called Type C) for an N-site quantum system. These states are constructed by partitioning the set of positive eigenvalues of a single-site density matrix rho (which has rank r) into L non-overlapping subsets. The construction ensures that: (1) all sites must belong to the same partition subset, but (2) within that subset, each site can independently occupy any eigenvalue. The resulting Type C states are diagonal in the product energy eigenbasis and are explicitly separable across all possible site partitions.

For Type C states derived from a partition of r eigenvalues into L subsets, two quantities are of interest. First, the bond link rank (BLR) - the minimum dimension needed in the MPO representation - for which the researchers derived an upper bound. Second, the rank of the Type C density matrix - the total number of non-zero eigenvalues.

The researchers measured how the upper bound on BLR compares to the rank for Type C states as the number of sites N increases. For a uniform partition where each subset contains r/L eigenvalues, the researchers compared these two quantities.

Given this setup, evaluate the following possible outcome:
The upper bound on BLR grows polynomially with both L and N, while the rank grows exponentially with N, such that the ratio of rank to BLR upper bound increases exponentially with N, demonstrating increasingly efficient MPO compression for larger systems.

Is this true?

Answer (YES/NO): NO